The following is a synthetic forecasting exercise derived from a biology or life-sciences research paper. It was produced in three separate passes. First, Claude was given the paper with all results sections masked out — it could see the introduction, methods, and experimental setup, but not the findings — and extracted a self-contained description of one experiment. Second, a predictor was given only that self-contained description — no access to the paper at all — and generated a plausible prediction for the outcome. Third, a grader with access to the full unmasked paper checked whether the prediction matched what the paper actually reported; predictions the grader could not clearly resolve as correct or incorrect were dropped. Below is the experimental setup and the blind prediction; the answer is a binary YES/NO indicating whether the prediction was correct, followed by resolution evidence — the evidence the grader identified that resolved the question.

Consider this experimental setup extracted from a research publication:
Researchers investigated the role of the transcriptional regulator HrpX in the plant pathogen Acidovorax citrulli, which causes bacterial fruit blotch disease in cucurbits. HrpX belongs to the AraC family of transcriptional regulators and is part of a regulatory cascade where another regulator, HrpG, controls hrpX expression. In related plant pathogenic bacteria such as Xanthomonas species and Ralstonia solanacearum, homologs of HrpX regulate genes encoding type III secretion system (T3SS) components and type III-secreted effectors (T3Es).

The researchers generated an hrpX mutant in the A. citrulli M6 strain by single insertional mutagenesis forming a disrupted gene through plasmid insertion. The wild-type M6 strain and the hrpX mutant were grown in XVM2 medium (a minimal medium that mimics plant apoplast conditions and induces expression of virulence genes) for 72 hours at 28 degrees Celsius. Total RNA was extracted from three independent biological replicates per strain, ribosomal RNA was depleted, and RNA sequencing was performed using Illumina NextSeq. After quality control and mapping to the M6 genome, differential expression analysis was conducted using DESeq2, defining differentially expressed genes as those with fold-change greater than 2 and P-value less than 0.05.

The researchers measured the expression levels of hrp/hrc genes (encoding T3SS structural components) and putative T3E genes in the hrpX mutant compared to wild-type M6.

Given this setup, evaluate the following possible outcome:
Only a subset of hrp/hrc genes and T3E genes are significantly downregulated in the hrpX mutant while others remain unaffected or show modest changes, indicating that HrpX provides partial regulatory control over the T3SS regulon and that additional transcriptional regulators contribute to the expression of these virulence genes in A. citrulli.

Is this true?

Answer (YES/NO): NO